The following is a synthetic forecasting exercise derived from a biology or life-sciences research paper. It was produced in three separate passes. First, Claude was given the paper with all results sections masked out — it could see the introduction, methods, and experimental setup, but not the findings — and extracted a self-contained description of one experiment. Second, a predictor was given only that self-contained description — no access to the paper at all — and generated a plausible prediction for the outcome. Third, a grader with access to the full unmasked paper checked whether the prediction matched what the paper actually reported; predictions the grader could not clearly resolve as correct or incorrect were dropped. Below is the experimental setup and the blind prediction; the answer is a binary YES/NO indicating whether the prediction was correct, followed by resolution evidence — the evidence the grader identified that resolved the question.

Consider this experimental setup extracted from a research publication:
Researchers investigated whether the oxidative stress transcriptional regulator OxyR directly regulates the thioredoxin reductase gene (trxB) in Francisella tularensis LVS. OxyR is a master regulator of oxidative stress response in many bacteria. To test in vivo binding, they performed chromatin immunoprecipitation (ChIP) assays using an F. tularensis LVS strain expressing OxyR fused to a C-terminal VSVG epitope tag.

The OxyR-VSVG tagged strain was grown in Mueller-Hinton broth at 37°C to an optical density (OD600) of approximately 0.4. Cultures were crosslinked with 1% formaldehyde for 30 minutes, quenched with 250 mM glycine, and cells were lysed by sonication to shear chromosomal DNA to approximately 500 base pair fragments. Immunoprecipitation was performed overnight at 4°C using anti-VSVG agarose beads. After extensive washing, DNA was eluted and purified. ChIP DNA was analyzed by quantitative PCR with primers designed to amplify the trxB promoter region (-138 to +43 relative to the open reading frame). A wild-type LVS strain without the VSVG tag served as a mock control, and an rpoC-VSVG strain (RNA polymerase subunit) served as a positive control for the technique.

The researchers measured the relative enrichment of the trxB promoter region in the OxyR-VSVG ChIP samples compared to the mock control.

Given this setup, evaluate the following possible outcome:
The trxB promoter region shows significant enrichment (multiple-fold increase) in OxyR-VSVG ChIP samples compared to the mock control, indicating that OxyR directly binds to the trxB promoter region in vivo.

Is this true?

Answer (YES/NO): YES